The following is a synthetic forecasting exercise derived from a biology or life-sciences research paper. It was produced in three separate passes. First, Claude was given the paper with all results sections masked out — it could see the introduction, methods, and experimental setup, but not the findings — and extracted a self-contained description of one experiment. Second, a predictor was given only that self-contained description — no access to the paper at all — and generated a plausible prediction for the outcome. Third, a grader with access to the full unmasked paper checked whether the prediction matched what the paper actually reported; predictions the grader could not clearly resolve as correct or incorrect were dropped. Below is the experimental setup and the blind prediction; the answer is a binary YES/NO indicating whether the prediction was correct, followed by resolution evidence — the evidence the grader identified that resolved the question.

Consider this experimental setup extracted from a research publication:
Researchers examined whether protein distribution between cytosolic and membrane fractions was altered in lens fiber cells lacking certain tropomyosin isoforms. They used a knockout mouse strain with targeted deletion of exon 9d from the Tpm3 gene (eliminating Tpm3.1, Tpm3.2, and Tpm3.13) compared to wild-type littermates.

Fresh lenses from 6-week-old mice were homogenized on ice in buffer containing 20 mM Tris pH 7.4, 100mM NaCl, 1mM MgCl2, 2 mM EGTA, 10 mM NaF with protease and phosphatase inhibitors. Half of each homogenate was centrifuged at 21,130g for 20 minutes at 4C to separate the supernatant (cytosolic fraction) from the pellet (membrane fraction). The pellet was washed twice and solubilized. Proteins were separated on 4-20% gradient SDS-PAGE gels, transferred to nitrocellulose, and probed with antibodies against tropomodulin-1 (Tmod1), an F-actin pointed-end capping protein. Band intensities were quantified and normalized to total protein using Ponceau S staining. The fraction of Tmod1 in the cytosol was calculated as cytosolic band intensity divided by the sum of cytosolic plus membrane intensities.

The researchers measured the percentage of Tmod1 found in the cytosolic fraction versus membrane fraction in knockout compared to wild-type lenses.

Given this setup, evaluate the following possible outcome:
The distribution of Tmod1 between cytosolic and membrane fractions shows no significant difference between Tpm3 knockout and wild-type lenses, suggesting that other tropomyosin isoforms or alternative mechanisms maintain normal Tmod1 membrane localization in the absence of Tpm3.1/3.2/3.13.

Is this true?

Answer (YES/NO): YES